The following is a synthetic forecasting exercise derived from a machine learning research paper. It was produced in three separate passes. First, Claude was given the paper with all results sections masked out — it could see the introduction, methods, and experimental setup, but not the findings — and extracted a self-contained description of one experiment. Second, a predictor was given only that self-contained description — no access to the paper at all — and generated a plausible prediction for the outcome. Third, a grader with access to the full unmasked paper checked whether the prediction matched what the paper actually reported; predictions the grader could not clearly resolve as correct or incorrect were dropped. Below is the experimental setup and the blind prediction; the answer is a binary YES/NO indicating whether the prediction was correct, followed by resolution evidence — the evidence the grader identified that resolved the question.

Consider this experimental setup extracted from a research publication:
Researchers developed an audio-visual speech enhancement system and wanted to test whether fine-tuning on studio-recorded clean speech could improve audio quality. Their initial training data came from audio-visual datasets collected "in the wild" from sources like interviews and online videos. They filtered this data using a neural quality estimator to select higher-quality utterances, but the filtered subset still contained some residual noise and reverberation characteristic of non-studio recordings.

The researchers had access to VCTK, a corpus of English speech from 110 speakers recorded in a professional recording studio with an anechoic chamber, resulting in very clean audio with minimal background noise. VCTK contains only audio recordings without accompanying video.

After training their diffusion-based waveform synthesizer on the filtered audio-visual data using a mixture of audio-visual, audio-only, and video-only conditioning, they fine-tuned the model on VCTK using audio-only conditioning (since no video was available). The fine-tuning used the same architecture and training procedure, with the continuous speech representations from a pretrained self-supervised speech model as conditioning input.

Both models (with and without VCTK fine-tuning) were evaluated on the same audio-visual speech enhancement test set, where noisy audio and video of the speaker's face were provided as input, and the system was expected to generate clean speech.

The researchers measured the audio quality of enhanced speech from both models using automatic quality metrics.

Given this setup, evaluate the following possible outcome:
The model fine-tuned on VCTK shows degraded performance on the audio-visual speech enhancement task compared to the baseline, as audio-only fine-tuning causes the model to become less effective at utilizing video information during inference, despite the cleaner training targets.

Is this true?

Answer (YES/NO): NO